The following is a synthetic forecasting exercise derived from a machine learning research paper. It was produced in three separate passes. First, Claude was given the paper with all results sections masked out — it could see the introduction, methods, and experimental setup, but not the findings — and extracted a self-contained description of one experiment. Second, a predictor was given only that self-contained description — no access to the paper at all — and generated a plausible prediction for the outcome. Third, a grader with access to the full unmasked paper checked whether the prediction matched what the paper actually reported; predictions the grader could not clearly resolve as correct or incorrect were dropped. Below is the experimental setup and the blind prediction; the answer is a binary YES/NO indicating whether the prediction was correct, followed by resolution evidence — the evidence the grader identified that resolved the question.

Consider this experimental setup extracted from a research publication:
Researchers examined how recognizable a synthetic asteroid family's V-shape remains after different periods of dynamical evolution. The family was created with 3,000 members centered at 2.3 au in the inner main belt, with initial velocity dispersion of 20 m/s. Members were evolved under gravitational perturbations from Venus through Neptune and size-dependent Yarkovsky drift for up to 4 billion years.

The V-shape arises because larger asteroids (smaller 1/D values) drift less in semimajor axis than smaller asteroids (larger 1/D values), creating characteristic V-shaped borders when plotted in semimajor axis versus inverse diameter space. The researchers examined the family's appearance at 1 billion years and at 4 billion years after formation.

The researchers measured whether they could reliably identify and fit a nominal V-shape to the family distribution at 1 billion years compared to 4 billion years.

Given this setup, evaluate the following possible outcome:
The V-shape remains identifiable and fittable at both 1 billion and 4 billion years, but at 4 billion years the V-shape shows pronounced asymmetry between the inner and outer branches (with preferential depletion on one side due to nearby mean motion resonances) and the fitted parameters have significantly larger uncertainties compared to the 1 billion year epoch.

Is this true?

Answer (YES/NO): NO